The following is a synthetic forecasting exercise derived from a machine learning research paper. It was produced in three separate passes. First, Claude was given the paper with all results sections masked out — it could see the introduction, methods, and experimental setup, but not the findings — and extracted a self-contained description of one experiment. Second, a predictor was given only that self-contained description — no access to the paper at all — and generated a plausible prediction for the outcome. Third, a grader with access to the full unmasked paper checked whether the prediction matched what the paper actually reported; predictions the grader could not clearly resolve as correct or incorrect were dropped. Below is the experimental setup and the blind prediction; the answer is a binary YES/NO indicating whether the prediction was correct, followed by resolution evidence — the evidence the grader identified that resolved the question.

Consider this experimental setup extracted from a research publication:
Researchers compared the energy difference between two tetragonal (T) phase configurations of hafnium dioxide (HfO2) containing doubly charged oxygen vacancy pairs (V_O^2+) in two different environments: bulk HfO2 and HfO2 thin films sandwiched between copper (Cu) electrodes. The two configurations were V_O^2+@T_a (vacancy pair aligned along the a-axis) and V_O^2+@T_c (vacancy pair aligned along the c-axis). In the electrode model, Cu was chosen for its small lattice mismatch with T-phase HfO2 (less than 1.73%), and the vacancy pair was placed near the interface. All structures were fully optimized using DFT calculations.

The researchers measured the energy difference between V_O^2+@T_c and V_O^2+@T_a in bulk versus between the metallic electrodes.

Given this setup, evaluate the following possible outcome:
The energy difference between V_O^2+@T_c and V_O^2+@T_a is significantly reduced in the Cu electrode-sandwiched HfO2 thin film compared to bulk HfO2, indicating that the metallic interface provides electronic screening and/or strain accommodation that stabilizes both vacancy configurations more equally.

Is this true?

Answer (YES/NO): YES